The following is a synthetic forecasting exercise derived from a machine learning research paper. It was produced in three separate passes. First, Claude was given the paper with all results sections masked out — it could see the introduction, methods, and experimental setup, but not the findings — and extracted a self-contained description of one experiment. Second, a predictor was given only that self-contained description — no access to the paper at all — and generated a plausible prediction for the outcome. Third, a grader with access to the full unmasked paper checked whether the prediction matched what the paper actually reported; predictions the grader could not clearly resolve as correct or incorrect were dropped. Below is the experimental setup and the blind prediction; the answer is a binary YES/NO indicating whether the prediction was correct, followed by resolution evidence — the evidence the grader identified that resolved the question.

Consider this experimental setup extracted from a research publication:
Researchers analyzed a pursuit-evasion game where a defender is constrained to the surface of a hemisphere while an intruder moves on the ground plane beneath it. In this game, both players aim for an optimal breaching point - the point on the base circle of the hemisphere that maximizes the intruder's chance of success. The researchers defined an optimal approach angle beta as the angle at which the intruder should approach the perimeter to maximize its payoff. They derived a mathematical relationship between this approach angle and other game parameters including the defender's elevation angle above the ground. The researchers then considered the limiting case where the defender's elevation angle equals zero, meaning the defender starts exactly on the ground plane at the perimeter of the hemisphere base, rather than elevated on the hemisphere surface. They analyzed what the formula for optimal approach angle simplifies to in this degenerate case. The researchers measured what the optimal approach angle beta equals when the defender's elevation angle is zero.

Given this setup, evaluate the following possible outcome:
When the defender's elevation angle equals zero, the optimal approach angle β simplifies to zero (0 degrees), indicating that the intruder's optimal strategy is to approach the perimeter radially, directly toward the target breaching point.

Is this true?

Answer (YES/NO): NO